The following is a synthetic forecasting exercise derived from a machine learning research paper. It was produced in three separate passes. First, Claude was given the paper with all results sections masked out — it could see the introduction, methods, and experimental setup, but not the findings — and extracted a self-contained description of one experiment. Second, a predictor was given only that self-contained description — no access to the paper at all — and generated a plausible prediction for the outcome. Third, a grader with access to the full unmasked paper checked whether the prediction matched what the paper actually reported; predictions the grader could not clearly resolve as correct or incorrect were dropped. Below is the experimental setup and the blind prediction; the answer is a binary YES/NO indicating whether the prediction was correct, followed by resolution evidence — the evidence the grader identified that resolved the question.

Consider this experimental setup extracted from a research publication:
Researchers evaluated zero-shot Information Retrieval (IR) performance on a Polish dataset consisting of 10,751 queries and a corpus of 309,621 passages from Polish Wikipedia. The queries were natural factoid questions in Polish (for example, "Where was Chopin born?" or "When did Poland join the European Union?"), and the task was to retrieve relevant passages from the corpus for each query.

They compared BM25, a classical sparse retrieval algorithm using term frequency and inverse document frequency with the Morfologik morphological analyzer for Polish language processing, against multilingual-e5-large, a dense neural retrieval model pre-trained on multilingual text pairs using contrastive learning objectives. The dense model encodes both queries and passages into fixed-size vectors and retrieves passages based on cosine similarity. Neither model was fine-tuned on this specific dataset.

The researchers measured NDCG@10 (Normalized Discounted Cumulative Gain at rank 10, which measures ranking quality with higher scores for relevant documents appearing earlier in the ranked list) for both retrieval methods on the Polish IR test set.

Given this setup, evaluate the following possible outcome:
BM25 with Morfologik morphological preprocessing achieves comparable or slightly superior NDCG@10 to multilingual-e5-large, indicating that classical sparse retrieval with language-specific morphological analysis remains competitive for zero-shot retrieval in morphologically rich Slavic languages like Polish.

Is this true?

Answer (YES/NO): NO